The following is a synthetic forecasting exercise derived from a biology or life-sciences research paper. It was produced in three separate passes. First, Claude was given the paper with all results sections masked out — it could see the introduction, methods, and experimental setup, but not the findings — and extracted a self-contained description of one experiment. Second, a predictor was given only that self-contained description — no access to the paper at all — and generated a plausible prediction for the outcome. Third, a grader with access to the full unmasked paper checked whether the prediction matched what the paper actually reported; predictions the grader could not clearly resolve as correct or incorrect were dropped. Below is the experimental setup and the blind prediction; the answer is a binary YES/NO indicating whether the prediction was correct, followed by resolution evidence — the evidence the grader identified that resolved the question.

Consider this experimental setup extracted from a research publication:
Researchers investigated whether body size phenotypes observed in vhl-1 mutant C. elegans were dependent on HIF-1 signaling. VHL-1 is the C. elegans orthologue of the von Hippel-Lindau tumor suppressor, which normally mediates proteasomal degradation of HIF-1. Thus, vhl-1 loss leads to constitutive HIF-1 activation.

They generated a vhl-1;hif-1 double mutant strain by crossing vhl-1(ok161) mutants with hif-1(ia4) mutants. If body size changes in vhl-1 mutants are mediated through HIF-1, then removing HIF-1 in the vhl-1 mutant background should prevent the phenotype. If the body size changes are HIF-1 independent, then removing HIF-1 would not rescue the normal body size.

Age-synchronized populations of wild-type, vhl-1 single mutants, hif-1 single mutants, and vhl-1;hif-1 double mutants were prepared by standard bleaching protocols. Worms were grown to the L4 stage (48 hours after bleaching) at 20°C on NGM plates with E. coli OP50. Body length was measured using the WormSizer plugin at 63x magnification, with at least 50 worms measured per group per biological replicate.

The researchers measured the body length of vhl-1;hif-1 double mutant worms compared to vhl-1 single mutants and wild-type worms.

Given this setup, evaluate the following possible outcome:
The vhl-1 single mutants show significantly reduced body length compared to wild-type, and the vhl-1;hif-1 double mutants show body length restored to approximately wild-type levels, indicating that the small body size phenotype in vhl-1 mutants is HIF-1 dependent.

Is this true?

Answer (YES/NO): YES